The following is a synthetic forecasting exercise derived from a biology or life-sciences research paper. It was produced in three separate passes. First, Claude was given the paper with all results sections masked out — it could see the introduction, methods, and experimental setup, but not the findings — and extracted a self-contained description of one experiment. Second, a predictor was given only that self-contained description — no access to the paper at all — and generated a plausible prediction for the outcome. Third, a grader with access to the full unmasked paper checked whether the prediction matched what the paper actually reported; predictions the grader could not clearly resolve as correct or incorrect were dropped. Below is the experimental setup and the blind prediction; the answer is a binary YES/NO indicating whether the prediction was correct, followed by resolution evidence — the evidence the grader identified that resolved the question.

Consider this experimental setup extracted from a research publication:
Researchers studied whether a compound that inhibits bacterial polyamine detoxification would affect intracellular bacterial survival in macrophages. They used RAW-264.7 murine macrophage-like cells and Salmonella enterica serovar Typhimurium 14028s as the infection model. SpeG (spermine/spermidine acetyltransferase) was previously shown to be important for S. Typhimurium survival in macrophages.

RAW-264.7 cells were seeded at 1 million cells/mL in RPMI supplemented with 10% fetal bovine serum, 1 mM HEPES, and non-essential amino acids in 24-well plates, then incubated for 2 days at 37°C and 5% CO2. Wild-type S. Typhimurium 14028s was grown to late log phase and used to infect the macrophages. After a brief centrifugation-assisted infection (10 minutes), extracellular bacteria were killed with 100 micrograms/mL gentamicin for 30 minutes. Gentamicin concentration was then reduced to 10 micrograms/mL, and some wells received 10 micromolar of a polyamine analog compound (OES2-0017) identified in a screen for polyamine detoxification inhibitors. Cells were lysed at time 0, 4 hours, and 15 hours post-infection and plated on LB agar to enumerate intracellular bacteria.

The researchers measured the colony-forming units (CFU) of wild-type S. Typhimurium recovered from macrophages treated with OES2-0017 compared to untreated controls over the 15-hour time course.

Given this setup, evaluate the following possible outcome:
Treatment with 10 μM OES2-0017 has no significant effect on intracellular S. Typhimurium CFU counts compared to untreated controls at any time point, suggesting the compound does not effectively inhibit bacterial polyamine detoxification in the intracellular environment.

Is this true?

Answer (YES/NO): NO